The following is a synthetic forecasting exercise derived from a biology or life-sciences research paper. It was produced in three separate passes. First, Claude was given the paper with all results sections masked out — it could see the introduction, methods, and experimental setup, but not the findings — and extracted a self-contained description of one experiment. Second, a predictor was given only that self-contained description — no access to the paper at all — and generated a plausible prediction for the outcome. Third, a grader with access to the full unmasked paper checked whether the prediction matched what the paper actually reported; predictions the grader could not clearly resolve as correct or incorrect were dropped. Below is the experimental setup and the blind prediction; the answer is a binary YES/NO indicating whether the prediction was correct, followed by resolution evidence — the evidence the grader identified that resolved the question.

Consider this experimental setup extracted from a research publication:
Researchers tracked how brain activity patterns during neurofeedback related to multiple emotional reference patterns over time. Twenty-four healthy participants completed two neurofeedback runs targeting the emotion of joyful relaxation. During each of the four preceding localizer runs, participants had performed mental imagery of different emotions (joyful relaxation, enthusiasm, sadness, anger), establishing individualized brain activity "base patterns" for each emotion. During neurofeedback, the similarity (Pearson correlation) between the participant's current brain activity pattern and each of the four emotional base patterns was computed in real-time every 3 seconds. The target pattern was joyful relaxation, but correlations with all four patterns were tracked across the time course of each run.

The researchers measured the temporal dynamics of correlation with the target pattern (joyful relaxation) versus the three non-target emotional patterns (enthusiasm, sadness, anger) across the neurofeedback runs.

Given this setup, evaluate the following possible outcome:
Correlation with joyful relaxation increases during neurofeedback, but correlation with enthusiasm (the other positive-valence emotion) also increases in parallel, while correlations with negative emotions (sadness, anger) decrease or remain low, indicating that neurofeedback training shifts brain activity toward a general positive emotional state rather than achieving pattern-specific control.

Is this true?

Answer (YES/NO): NO